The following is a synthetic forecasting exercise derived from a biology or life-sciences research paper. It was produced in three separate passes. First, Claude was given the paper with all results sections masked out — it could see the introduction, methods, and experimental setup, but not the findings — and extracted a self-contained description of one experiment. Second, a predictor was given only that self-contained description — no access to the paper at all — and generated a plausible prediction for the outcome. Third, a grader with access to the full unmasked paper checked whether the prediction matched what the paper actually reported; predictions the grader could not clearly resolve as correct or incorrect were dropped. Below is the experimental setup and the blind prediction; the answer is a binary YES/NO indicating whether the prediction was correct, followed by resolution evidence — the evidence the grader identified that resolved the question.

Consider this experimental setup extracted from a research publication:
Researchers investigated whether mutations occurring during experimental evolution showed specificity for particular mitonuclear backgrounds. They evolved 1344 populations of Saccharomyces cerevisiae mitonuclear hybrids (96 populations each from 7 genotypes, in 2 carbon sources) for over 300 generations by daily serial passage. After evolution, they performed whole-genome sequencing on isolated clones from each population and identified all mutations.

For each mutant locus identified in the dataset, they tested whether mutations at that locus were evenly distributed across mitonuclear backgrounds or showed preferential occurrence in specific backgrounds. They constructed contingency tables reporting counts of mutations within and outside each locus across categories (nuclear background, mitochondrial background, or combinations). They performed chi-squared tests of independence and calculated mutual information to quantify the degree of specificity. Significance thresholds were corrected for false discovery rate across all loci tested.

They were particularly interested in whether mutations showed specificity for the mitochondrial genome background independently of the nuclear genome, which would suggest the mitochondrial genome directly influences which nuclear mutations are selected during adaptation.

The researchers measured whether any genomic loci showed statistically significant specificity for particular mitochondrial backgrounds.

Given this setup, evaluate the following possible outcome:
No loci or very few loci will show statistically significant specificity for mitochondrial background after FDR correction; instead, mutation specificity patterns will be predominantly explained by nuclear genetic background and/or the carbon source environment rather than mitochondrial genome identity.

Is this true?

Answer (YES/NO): NO